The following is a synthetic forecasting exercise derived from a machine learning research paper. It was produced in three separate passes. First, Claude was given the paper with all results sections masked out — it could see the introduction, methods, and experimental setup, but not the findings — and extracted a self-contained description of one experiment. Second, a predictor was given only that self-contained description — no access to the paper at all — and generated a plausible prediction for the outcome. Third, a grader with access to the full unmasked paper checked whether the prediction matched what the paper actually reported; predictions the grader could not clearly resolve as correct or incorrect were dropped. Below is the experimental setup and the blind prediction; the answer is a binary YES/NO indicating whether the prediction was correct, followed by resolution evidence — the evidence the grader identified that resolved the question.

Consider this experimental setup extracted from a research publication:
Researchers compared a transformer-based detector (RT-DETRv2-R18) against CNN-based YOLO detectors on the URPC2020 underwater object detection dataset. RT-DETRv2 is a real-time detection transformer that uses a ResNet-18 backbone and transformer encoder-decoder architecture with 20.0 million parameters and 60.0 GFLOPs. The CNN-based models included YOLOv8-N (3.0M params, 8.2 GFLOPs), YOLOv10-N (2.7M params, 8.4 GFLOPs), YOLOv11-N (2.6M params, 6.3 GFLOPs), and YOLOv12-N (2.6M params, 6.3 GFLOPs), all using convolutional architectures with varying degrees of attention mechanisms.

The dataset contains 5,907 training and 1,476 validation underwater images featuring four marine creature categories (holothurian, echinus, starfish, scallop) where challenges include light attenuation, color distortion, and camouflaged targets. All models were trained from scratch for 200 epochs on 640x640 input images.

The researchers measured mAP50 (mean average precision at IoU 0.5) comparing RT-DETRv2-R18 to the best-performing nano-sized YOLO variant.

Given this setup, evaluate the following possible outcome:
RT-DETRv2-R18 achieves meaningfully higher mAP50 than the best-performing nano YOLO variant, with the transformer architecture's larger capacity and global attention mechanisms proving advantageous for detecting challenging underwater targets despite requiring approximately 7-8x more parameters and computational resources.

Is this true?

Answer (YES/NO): YES